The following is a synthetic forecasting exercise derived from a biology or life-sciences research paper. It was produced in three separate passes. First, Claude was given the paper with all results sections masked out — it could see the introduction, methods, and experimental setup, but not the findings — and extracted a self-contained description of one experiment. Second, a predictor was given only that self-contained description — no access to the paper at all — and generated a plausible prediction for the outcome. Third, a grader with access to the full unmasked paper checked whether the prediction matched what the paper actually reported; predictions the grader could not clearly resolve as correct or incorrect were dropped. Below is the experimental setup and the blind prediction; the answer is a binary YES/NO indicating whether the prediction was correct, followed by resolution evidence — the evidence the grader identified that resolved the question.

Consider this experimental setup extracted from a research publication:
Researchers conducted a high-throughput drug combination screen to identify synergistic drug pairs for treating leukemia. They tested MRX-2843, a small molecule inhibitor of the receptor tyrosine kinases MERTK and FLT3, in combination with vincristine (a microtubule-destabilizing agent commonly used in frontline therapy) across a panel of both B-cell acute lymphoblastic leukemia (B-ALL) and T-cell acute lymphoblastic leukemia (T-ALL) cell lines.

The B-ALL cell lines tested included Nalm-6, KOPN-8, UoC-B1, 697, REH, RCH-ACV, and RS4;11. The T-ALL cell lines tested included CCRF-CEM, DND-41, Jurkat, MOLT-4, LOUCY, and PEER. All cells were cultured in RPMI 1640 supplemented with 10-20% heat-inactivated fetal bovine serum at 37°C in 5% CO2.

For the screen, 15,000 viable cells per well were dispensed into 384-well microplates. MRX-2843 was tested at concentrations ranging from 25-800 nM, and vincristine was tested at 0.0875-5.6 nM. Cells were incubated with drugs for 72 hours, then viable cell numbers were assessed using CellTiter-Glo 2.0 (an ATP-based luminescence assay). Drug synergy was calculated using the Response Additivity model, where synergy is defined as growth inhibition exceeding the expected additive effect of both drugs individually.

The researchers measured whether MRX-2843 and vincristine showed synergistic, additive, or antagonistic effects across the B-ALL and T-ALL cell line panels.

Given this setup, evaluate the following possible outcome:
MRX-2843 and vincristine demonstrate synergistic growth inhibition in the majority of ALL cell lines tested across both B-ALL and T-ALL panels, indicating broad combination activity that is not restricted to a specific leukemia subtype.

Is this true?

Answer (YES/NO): NO